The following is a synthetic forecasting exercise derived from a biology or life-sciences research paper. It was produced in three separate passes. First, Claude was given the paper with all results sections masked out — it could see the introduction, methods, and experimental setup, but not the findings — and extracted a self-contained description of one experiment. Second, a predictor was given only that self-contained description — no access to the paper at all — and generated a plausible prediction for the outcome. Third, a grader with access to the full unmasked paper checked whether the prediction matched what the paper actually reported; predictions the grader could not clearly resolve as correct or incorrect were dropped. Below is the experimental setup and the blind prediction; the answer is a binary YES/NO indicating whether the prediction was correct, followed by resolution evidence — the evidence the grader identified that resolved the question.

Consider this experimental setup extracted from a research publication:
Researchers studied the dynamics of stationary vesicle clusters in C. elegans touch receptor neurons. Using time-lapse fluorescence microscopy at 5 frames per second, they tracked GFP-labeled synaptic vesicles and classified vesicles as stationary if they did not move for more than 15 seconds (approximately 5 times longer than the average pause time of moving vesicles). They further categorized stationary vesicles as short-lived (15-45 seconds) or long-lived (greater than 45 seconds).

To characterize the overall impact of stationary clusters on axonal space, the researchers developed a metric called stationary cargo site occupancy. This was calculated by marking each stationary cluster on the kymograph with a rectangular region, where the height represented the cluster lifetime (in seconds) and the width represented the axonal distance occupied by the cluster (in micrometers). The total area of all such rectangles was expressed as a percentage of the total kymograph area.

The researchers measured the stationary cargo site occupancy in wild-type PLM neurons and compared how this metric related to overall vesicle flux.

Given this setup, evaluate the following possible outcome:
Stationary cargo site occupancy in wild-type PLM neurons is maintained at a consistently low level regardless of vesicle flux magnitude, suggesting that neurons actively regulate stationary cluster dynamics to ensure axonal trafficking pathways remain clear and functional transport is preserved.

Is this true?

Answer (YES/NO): NO